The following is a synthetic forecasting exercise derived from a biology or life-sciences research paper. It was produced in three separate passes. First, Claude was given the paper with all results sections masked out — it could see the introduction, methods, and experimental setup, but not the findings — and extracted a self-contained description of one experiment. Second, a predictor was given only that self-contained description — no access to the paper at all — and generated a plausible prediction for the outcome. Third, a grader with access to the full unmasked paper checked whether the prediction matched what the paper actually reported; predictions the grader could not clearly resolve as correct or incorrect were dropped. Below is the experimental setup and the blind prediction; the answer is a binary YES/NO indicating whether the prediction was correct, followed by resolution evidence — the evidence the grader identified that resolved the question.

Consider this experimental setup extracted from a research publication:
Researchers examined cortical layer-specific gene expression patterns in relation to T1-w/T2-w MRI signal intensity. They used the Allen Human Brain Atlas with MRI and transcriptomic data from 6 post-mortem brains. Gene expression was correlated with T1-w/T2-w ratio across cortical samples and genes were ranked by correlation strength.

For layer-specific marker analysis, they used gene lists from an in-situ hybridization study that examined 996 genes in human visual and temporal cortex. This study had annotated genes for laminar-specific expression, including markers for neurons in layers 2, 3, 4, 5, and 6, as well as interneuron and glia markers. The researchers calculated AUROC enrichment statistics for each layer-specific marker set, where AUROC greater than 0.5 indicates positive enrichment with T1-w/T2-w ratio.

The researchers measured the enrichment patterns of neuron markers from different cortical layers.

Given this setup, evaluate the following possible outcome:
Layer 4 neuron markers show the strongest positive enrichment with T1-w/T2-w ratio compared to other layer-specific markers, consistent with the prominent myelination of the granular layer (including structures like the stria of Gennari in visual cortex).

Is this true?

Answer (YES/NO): NO